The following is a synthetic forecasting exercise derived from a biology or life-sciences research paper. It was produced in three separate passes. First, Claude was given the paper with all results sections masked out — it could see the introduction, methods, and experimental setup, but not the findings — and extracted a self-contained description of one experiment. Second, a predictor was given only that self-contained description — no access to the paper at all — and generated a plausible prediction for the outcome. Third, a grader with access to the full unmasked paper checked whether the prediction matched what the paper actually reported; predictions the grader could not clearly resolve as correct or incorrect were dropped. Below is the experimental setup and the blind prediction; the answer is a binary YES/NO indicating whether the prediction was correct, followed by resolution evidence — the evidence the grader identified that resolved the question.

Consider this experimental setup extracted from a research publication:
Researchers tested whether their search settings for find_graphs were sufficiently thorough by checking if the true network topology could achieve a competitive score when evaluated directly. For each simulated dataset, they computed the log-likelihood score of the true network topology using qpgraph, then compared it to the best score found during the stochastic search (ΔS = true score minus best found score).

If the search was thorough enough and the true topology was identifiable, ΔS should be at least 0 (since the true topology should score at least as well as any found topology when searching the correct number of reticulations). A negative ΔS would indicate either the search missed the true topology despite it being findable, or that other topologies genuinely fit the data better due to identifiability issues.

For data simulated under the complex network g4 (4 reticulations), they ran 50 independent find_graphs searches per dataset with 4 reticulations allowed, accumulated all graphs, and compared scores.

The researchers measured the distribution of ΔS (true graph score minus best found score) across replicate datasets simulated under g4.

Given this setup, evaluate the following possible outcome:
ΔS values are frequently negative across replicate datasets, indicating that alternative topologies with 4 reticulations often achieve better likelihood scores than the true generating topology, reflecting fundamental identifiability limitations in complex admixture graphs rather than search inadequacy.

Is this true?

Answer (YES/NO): NO